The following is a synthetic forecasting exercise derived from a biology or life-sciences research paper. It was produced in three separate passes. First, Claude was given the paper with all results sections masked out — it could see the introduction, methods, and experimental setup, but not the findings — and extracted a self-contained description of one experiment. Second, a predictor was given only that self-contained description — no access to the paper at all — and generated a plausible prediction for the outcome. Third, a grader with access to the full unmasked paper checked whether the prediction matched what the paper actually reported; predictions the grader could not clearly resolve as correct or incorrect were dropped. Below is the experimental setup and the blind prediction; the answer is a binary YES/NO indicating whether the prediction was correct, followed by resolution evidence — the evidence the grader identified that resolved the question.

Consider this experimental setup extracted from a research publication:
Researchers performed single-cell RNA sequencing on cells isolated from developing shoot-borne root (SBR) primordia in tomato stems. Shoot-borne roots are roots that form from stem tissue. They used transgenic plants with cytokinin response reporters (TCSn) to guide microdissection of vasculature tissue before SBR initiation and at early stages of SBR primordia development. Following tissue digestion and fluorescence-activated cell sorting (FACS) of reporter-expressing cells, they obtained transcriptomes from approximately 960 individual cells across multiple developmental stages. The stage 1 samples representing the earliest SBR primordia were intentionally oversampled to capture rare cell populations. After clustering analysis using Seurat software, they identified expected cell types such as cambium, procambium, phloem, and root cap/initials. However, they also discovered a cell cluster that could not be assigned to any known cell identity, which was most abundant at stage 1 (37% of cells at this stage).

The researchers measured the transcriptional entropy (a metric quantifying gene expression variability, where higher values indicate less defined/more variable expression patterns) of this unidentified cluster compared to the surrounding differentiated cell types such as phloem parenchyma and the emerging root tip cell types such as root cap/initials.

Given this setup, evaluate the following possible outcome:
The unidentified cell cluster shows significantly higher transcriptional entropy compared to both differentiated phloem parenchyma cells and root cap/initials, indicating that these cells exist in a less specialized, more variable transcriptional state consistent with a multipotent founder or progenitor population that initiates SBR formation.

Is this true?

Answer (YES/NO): YES